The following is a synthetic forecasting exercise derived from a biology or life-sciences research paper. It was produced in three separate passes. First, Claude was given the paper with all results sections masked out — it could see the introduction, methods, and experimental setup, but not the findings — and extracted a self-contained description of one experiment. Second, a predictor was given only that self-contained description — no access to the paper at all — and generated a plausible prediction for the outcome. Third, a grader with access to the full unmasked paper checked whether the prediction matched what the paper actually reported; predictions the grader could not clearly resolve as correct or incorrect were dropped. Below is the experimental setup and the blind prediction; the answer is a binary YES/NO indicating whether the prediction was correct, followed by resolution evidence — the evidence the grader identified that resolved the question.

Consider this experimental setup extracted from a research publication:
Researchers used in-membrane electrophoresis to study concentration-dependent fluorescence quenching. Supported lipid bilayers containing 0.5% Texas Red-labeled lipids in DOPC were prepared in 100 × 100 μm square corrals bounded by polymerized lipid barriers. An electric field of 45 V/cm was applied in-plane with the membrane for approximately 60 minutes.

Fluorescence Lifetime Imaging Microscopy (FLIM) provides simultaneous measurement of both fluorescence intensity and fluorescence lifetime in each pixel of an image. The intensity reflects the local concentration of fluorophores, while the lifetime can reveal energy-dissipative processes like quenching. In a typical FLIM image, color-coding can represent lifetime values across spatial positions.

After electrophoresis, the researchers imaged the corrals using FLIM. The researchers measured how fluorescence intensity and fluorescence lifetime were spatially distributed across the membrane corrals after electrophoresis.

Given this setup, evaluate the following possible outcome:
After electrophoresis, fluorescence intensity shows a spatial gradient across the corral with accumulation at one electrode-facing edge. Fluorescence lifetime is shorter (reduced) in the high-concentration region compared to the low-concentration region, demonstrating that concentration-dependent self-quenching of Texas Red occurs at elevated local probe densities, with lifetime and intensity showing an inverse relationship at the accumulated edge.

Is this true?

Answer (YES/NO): YES